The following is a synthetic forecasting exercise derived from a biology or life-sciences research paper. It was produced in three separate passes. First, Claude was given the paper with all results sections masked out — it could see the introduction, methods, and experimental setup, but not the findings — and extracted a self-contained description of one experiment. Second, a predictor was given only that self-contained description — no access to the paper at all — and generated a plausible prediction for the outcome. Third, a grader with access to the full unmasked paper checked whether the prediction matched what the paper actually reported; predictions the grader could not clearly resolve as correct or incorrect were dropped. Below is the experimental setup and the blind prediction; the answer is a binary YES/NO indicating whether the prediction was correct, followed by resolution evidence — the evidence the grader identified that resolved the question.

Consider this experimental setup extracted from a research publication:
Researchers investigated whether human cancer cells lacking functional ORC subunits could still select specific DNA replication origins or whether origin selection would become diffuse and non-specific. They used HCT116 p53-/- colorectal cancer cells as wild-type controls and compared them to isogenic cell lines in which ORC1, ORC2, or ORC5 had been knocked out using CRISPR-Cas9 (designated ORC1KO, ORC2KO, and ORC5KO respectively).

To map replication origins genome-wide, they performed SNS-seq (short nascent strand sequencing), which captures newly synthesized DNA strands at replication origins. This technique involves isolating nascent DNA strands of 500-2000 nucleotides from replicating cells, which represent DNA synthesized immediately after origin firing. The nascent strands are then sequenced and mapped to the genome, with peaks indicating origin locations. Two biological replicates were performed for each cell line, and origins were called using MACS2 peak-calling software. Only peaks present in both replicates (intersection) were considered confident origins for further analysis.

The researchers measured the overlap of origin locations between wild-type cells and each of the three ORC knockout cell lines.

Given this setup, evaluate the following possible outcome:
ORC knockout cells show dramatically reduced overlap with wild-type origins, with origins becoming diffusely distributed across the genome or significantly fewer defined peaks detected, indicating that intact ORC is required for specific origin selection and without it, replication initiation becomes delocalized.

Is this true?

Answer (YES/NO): NO